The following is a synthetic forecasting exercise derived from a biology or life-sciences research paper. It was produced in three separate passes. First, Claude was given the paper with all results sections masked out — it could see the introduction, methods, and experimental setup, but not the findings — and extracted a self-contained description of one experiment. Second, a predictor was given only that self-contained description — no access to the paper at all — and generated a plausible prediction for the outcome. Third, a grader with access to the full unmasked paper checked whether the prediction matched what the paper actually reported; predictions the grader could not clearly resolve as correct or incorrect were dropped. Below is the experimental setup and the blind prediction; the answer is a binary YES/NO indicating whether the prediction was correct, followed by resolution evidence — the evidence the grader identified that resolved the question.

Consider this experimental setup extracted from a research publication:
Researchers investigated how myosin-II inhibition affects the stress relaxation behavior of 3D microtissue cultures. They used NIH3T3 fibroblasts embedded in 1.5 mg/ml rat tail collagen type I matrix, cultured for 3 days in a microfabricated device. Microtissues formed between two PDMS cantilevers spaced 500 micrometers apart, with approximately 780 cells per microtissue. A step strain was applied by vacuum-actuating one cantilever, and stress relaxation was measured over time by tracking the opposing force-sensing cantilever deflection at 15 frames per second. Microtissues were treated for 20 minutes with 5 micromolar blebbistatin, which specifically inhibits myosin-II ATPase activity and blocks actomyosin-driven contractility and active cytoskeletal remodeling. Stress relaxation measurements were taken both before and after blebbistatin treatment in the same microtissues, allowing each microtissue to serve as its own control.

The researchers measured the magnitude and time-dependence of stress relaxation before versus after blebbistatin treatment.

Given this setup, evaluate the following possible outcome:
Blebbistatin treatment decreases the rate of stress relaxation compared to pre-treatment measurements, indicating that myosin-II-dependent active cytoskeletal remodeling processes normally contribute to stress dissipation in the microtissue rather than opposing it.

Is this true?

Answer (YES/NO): NO